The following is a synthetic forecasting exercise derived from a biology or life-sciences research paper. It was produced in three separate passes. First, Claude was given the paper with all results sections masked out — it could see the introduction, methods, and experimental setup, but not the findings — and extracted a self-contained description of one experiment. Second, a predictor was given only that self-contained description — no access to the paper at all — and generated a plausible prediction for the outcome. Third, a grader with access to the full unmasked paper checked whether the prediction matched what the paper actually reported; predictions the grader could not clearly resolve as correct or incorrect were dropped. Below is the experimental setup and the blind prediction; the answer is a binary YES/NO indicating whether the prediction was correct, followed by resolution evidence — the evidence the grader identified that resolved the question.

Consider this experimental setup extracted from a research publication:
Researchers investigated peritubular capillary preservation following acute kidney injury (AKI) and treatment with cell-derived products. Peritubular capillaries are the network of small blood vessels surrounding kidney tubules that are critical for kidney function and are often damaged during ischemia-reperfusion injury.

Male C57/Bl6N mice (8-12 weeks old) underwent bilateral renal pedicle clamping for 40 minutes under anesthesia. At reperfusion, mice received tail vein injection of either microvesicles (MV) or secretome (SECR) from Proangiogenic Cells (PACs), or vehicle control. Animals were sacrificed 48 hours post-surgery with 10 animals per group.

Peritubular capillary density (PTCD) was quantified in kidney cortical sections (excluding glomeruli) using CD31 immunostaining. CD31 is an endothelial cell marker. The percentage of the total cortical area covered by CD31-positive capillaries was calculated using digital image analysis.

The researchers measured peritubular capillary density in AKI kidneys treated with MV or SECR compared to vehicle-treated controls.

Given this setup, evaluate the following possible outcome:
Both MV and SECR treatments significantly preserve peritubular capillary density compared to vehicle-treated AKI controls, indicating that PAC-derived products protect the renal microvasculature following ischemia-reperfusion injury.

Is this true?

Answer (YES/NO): NO